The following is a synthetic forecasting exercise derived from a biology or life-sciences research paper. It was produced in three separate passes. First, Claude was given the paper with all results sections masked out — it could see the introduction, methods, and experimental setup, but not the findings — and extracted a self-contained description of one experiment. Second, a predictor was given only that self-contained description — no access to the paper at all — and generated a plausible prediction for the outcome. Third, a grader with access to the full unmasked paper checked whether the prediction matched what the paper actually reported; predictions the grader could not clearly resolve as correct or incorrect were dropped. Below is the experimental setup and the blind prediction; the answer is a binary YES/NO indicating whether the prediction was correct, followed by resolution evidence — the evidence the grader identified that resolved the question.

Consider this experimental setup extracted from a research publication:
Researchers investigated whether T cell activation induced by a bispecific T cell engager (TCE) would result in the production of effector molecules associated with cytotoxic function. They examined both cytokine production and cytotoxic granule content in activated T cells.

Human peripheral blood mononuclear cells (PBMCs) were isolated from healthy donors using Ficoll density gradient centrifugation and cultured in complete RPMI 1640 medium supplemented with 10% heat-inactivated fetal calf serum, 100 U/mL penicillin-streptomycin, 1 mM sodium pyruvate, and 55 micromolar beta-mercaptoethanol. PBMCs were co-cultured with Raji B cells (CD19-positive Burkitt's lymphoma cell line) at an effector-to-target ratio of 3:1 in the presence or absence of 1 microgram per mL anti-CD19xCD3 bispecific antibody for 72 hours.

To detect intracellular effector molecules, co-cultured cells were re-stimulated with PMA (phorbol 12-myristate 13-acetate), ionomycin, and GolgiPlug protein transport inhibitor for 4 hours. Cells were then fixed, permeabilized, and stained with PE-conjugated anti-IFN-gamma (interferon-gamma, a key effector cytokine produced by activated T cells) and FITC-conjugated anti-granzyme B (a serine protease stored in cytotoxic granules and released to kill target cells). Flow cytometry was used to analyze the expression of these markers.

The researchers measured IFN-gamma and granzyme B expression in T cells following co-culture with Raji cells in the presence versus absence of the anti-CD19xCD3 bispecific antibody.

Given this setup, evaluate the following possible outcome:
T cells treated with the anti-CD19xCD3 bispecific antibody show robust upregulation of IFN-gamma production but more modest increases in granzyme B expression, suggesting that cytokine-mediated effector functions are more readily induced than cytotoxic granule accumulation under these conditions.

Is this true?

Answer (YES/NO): NO